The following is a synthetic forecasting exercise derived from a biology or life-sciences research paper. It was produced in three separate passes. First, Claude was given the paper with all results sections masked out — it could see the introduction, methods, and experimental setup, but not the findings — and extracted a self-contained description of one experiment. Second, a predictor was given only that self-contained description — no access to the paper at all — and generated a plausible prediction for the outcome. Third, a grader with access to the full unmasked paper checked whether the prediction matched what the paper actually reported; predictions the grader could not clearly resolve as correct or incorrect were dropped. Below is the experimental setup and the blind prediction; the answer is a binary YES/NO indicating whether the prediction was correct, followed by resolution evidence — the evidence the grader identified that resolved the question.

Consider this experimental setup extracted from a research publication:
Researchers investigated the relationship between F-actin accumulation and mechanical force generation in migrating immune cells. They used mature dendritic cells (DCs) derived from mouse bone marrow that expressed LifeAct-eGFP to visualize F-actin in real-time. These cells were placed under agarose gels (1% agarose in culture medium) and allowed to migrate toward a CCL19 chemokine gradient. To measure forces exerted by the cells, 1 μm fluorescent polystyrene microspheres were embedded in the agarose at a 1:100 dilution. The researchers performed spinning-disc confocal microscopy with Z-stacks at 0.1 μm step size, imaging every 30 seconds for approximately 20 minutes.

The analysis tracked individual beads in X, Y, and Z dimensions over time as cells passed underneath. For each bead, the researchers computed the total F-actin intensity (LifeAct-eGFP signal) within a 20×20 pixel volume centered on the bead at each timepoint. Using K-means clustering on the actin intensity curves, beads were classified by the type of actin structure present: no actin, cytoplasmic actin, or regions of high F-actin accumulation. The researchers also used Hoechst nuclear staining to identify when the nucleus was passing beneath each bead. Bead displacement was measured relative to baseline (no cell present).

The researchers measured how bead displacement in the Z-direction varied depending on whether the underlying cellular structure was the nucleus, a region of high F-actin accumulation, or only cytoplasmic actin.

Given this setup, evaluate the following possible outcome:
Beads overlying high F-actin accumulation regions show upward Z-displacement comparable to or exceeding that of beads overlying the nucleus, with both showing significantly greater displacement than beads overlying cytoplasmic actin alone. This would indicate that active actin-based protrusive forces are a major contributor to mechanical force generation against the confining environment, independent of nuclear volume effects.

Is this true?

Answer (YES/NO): YES